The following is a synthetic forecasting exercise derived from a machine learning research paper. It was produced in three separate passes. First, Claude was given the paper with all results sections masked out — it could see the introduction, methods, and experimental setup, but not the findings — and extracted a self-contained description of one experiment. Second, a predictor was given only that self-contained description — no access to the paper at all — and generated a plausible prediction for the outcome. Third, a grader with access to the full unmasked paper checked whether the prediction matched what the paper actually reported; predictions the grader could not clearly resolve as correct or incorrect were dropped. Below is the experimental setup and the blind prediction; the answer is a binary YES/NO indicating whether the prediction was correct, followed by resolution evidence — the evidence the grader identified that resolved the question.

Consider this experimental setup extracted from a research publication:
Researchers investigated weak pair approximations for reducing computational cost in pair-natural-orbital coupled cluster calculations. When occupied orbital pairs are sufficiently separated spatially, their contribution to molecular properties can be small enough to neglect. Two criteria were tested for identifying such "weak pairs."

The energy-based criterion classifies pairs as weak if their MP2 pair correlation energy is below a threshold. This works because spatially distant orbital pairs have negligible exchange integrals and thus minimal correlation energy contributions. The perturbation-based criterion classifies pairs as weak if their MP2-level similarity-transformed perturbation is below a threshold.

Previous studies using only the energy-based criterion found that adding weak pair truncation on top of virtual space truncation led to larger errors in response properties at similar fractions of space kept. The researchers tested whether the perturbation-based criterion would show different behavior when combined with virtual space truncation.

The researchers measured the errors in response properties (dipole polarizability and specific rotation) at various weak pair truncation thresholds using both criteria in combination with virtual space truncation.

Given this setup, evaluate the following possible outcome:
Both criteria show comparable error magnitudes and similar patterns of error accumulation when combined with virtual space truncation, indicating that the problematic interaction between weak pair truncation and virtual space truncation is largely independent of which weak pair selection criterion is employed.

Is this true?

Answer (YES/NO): YES